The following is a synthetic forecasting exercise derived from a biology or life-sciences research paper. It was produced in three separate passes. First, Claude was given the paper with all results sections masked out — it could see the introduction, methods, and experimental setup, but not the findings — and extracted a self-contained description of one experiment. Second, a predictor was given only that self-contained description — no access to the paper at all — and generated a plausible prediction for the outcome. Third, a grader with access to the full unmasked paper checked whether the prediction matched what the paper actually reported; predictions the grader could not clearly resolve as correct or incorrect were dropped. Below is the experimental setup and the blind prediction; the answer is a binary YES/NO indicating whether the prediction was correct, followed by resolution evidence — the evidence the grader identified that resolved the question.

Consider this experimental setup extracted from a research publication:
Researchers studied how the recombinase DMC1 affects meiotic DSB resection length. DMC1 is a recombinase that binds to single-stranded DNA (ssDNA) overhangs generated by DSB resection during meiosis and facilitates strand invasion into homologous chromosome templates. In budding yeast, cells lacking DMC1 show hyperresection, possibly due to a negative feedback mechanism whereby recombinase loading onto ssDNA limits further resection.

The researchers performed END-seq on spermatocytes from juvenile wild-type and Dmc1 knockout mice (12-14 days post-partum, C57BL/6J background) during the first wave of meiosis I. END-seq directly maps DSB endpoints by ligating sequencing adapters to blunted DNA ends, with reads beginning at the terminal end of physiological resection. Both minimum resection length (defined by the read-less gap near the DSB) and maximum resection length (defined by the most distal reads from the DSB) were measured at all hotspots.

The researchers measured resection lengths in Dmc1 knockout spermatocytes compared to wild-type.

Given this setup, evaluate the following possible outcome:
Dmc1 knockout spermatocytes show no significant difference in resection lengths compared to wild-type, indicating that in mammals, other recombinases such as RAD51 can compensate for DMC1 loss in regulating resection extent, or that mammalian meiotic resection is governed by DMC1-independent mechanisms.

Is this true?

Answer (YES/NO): NO